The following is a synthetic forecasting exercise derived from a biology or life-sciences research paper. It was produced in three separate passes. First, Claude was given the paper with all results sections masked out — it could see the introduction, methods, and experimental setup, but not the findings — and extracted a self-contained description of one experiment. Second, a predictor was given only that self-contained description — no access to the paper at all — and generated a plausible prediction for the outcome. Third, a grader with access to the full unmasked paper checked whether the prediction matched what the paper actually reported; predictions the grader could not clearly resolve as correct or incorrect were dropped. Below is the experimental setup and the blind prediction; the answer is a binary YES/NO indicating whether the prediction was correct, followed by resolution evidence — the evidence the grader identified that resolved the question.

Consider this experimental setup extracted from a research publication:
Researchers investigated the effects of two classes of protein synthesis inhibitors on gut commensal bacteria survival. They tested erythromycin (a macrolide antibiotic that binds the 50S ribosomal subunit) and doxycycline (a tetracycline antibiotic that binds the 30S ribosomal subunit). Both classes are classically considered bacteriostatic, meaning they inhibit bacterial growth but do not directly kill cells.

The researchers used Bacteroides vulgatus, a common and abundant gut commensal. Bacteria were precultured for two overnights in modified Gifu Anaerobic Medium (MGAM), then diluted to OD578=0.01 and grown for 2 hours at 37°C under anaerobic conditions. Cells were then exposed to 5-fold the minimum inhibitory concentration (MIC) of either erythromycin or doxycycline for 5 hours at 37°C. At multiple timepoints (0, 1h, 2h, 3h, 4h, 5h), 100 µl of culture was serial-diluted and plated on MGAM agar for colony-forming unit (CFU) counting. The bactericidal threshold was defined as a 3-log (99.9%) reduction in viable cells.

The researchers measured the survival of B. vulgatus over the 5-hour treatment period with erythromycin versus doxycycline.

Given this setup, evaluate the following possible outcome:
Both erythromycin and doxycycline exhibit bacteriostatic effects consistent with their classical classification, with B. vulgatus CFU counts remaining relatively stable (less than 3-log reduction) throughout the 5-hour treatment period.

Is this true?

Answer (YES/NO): NO